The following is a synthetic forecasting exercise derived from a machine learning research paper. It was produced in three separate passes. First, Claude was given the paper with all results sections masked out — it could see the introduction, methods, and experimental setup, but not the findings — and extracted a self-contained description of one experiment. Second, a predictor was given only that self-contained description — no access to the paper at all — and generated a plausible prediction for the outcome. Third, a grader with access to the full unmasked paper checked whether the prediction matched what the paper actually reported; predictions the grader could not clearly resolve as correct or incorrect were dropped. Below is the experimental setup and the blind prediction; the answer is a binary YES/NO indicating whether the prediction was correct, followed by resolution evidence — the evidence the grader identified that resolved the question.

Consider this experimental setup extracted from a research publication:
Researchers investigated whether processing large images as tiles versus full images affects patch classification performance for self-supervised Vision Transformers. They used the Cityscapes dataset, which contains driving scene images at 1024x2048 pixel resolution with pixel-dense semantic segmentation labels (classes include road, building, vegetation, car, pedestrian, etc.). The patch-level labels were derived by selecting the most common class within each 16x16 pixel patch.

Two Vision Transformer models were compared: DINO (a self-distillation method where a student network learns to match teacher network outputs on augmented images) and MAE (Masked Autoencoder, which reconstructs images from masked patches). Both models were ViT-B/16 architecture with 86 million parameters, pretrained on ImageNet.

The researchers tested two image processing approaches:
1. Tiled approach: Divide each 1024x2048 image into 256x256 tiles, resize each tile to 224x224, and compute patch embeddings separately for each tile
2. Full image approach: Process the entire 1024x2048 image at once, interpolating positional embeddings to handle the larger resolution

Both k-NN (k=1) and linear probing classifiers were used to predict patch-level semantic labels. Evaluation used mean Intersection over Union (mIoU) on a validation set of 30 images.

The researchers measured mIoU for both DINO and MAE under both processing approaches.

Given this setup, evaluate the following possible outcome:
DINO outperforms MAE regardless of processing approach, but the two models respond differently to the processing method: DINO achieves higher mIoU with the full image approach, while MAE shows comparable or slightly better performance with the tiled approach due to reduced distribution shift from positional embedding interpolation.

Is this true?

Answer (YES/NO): NO